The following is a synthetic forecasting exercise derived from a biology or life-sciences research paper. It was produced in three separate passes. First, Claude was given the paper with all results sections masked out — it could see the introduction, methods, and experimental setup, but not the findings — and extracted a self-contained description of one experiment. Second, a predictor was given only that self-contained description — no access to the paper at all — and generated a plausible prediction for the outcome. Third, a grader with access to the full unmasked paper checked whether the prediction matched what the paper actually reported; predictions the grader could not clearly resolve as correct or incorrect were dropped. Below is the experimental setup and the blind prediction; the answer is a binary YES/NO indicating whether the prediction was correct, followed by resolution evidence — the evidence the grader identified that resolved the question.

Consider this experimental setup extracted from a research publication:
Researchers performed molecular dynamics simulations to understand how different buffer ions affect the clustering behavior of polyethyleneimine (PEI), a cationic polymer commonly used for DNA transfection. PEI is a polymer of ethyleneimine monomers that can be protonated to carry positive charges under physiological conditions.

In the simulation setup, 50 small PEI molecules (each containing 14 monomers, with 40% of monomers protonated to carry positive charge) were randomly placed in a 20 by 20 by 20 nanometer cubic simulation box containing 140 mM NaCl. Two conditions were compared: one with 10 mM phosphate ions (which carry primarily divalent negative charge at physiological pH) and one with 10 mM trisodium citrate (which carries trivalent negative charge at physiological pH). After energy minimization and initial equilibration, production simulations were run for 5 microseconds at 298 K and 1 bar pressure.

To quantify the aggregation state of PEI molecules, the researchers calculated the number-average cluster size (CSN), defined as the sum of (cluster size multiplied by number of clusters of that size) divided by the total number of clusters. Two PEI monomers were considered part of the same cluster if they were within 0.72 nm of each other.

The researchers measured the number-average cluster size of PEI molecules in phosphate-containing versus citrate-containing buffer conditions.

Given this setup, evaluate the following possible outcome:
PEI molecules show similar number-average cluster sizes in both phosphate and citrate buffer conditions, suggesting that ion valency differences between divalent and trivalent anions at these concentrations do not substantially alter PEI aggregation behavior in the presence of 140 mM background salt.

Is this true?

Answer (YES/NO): YES